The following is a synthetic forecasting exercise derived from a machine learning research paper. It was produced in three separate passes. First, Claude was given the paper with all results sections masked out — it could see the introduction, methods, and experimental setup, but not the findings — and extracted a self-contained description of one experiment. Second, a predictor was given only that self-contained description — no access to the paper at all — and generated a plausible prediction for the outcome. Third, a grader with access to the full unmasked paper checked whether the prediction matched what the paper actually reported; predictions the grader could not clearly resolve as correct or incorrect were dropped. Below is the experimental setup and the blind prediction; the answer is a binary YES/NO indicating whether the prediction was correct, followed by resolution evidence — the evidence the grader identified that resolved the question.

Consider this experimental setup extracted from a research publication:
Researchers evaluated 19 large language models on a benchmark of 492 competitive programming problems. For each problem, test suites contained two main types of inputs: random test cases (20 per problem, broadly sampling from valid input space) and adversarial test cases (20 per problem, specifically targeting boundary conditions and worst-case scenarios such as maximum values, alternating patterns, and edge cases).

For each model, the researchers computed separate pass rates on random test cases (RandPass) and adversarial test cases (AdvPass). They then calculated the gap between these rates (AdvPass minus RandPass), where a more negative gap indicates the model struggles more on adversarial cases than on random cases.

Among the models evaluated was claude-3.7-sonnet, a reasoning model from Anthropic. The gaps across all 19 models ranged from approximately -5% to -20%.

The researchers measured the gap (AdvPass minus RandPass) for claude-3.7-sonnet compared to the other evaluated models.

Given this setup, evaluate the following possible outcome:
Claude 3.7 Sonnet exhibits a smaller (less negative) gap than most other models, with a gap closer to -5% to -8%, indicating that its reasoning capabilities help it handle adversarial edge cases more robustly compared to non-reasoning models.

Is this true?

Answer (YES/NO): NO